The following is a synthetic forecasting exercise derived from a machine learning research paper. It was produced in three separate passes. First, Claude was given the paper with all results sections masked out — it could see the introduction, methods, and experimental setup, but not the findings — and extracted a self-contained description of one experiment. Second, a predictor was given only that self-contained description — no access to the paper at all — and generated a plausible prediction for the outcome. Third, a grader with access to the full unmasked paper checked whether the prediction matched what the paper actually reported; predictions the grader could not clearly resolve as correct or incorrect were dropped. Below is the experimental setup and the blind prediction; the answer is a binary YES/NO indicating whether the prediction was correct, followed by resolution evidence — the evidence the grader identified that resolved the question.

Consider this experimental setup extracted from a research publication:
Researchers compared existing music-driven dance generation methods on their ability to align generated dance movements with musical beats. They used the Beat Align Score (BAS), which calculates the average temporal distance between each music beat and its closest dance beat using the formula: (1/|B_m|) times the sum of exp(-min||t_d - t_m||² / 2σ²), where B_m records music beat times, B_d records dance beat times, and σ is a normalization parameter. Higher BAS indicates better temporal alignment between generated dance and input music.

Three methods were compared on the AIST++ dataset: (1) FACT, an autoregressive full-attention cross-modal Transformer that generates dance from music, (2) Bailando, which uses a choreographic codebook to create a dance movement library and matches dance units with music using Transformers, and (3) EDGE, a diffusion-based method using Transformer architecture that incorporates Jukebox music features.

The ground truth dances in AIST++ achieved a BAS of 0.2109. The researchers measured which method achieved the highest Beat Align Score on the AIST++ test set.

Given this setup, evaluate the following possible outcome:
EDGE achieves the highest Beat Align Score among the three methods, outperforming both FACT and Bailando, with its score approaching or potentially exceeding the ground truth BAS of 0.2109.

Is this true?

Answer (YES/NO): YES